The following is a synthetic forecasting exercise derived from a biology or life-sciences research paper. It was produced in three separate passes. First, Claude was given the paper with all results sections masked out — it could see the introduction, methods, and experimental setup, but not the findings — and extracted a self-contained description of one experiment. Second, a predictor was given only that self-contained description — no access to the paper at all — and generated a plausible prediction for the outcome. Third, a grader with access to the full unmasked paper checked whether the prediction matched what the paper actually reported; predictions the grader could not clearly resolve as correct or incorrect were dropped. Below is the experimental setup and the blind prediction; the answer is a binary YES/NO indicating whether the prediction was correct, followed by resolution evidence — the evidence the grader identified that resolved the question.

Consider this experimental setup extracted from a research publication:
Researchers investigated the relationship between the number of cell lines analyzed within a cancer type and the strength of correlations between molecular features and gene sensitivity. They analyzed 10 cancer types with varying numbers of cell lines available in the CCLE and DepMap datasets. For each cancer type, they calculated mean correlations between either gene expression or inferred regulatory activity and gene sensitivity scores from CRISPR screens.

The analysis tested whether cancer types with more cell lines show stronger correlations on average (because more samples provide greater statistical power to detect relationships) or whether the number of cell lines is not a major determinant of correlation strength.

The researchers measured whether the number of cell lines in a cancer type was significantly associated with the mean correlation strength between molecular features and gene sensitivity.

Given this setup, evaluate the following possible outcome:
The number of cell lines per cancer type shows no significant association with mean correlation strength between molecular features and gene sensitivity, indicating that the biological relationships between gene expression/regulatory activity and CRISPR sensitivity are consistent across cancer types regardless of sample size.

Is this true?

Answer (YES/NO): NO